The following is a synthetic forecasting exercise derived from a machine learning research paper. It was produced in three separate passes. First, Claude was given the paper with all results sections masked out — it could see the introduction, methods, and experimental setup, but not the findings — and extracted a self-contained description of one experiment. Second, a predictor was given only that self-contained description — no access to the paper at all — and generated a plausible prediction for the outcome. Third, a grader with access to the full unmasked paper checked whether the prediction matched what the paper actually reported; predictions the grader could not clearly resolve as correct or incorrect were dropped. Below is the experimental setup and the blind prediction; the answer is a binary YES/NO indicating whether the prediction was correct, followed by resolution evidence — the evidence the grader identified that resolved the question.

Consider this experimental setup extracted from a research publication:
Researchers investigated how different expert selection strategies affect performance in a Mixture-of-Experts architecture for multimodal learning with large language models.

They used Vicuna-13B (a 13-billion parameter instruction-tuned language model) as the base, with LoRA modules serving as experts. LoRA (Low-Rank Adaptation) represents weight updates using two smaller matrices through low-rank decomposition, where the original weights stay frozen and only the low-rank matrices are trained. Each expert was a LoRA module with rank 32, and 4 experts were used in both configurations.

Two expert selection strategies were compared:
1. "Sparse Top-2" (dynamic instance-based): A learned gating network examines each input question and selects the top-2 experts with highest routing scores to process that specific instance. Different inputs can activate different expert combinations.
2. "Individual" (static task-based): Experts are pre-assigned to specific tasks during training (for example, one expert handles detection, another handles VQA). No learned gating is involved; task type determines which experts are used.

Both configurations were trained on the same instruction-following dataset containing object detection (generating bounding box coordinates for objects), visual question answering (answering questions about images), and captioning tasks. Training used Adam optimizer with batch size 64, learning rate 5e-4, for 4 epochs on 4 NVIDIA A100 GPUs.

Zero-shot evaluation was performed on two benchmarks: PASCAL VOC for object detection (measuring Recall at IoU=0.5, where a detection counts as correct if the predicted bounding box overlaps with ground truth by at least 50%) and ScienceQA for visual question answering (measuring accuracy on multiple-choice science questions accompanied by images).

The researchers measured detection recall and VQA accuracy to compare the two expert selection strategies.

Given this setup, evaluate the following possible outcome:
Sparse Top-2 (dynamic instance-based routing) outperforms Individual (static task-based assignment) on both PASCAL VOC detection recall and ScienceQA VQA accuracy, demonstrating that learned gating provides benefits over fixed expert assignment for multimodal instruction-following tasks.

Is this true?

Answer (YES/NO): NO